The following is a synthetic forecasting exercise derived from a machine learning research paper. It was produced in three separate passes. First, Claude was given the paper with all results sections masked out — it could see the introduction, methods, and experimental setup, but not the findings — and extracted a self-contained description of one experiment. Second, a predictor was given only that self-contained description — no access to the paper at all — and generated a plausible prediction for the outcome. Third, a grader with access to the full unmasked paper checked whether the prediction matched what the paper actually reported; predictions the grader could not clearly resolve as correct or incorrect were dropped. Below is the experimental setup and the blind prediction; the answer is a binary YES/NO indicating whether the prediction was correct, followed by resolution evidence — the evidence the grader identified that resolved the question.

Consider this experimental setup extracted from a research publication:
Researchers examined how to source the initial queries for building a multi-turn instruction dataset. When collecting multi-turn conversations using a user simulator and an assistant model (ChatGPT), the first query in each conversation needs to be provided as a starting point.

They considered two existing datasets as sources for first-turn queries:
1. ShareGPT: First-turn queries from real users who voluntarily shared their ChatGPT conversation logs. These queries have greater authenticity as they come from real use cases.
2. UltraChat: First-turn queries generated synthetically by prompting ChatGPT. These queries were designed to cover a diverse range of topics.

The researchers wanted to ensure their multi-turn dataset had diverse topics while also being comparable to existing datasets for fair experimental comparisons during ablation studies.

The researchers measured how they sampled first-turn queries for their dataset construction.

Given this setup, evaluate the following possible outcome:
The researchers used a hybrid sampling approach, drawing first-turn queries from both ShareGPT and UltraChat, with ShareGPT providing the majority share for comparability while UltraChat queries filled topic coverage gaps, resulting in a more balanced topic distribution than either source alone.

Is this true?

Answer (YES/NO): NO